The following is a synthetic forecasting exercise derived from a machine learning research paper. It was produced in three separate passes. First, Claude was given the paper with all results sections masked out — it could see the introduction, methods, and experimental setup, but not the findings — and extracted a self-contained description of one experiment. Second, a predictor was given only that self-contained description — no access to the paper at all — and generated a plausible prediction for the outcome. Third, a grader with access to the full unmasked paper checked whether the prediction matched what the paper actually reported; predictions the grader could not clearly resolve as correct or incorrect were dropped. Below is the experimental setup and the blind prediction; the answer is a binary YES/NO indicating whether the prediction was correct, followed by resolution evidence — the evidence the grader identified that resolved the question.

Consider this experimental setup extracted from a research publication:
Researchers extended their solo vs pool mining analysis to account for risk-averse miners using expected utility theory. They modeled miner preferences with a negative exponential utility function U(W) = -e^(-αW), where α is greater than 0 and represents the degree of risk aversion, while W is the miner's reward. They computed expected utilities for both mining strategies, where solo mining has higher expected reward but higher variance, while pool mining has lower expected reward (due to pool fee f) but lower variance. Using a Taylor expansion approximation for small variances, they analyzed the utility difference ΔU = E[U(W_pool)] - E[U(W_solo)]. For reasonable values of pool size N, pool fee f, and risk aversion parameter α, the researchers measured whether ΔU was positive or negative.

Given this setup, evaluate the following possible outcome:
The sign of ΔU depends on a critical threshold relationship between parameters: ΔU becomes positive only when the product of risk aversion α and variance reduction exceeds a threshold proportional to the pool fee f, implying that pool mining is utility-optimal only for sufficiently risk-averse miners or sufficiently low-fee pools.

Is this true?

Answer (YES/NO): NO